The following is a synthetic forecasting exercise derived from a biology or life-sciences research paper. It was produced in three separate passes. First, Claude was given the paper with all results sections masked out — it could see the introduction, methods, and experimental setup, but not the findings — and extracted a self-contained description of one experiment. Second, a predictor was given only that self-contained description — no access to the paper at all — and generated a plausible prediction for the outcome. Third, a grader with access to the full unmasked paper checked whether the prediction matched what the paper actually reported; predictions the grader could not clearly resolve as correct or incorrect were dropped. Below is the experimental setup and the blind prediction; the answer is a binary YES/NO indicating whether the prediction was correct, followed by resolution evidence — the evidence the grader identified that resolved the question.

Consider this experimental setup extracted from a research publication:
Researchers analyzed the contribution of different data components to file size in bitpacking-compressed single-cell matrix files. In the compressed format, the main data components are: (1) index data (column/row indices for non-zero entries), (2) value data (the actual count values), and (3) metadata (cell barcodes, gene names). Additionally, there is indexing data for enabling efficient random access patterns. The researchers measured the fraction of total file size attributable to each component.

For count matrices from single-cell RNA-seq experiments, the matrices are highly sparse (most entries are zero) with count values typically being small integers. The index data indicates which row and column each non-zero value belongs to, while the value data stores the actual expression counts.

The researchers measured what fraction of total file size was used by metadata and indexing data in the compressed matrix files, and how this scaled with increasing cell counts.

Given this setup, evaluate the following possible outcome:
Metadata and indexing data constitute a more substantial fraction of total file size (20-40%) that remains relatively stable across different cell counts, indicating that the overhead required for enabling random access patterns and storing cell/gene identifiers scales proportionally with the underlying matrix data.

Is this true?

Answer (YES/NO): NO